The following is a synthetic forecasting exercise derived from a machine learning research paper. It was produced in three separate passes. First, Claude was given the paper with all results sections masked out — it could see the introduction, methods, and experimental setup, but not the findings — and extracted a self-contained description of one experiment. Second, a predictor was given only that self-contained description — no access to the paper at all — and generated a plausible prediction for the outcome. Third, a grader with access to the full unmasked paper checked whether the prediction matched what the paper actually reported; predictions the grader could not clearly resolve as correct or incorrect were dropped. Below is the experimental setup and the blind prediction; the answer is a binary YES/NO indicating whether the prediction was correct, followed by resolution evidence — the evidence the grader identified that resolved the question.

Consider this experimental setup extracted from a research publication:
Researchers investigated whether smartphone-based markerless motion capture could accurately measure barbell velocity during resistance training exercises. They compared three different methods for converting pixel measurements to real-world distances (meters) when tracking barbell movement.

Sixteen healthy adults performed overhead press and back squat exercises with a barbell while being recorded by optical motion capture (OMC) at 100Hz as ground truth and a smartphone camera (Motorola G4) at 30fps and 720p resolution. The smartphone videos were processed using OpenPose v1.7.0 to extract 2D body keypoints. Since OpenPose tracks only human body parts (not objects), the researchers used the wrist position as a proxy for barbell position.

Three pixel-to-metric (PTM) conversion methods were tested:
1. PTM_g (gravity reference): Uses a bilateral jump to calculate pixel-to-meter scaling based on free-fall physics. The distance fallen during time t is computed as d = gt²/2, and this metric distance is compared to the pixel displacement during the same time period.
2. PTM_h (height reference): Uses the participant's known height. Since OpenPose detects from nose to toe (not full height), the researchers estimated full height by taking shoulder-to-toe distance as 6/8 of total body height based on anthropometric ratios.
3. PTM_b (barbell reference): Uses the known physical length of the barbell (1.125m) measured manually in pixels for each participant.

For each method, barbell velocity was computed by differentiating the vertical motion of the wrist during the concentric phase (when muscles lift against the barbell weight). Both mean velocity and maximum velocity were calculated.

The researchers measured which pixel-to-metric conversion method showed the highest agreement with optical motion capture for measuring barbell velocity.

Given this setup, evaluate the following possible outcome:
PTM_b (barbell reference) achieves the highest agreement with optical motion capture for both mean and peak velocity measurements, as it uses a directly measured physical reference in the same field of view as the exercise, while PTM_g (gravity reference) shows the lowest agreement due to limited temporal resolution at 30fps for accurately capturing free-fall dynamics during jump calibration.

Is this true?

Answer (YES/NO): NO